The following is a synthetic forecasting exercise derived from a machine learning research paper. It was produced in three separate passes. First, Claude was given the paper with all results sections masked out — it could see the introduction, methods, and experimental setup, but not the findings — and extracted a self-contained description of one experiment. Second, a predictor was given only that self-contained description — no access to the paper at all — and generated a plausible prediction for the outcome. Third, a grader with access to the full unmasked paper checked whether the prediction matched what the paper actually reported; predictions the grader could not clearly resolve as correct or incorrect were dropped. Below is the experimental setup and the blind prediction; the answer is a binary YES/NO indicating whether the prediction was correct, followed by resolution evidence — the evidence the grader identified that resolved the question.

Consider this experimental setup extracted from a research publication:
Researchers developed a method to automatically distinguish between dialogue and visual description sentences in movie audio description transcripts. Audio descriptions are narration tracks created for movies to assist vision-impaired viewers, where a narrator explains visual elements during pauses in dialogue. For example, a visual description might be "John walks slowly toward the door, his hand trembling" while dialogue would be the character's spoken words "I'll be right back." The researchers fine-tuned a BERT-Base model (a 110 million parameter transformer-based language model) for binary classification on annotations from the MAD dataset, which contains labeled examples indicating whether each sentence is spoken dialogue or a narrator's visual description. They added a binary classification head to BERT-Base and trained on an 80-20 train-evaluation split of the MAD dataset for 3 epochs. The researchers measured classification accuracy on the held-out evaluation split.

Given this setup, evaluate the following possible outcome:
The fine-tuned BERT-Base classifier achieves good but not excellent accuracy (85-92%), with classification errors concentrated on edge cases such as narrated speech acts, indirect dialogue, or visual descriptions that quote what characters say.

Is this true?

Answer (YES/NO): NO